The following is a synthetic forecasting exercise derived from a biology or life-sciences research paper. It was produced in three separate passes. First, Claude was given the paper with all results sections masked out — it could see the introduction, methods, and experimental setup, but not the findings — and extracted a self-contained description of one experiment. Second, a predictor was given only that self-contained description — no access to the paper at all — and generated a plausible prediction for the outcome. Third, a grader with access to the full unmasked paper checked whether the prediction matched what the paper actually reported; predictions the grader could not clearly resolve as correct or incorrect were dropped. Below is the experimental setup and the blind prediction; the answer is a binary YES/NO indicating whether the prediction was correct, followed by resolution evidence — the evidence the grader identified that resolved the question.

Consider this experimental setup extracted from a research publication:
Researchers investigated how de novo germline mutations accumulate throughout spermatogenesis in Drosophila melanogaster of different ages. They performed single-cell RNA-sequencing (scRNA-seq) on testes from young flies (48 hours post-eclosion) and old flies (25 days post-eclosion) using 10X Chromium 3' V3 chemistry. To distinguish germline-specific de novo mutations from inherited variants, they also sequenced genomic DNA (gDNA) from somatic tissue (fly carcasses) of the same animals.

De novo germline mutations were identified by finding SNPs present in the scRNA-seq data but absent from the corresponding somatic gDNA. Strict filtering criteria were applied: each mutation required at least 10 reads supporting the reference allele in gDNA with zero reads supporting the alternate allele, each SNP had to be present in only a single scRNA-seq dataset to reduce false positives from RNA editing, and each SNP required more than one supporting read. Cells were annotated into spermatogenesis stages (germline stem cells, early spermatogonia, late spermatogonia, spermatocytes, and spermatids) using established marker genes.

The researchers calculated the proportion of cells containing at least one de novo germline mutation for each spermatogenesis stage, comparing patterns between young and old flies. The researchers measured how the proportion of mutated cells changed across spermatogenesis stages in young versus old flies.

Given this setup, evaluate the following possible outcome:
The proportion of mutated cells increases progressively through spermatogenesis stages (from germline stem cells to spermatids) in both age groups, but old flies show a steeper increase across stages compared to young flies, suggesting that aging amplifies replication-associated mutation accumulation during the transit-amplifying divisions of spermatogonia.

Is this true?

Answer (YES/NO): NO